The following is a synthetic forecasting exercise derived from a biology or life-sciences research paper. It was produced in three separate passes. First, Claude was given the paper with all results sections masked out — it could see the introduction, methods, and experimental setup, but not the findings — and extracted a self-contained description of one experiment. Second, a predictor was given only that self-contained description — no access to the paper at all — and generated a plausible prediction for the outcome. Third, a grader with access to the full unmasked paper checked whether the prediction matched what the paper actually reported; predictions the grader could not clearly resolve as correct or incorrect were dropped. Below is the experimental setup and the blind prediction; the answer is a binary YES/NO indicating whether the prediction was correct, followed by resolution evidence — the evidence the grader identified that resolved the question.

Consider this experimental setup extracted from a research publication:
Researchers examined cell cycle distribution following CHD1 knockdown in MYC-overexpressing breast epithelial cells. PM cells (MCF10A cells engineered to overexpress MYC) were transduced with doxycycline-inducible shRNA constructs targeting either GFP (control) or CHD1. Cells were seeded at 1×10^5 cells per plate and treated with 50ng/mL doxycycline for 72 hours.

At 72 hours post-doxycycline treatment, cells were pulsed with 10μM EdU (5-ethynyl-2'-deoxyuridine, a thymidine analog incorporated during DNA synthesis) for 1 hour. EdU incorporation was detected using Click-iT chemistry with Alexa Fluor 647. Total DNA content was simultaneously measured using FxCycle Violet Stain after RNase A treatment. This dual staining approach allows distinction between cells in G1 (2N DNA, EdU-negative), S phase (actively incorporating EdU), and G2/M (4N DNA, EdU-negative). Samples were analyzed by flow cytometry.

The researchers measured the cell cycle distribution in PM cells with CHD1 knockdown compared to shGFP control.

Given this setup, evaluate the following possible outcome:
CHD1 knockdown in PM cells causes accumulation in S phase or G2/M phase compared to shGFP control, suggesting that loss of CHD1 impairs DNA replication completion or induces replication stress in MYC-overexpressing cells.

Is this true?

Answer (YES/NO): NO